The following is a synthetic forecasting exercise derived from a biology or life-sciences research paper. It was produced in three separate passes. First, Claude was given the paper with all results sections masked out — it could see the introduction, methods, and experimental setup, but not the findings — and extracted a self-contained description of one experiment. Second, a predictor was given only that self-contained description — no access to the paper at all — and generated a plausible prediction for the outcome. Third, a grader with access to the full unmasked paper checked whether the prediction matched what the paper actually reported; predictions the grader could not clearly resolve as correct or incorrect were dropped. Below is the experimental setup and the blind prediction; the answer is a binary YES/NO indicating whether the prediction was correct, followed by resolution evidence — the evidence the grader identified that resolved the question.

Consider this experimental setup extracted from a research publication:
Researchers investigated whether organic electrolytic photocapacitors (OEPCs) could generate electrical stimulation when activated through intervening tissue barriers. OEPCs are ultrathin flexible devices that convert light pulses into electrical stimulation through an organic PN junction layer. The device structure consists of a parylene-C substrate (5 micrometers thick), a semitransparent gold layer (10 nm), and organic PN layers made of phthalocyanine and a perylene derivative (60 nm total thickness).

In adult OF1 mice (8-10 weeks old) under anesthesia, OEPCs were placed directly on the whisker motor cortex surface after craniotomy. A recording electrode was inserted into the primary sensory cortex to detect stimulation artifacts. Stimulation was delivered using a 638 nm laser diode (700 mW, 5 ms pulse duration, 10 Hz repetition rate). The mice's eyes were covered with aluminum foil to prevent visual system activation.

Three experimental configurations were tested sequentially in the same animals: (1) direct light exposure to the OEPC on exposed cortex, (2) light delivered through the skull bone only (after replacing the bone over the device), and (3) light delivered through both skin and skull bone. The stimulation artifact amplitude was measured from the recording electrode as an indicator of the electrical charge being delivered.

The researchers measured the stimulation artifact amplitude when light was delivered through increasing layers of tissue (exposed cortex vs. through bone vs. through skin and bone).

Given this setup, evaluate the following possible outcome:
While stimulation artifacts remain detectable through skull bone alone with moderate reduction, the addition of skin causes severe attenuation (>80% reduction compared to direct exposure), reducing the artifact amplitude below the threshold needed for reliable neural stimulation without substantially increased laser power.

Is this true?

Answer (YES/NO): NO